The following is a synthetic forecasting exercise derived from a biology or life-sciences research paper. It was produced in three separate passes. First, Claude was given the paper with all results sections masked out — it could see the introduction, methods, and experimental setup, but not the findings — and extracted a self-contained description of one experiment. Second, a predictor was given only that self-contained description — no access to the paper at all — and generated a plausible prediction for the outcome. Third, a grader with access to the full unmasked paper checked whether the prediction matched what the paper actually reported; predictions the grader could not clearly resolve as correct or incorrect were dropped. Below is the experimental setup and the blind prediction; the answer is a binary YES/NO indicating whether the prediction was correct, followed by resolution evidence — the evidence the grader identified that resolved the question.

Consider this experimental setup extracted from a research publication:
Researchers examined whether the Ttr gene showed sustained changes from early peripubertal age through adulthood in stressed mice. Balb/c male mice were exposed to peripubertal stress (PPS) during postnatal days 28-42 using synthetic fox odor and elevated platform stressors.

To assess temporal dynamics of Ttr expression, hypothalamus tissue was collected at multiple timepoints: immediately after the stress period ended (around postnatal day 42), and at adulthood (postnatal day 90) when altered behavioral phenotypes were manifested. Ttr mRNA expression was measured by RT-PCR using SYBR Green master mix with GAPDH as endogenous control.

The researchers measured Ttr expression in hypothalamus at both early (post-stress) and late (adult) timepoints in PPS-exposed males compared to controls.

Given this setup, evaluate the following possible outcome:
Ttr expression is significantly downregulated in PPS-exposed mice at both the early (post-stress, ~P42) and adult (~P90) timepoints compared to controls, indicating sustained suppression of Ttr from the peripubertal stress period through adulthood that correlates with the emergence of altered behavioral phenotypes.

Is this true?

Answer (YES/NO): YES